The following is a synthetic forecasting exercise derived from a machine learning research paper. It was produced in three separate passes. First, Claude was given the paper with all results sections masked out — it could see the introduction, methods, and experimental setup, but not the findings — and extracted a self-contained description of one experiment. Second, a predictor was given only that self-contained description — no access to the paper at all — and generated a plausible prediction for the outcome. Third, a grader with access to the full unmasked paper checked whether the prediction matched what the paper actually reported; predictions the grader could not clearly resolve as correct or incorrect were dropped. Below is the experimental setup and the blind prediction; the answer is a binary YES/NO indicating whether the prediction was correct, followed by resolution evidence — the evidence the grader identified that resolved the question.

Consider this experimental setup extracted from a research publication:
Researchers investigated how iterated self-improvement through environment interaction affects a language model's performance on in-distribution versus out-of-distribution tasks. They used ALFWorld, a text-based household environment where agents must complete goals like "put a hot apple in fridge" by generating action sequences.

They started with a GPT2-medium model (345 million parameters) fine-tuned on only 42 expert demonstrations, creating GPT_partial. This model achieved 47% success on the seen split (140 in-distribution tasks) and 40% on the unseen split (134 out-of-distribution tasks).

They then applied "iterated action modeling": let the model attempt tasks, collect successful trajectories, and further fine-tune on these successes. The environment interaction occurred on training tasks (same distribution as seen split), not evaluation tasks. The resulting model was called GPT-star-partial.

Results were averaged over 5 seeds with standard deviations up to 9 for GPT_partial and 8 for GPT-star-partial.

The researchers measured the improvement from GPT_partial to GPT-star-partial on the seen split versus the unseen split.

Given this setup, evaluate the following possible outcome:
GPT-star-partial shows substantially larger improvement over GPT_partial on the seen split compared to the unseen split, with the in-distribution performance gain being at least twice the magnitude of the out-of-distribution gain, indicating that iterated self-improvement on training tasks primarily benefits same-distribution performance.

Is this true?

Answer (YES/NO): NO